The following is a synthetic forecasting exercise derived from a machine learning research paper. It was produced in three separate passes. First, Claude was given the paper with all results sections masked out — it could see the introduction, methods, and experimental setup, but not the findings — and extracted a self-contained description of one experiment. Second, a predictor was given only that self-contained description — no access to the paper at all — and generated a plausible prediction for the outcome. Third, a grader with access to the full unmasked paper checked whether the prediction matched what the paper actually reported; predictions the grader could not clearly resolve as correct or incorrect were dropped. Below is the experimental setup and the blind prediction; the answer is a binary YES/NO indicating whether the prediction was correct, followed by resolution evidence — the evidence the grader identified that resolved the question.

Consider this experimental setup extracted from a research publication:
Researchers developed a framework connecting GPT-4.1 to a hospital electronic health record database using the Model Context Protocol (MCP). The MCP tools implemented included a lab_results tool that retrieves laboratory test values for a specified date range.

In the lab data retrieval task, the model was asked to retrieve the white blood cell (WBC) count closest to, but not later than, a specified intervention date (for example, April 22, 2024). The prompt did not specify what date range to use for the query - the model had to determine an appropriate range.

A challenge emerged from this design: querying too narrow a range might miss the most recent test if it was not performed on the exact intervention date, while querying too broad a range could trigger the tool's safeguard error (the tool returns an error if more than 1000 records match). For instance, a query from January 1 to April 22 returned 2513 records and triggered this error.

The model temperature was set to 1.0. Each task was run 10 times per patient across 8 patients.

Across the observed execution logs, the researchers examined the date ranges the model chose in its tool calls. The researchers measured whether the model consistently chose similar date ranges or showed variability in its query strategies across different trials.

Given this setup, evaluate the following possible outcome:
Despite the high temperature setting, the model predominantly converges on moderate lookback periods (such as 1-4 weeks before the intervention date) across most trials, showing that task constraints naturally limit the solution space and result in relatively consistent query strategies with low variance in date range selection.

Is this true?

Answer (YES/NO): NO